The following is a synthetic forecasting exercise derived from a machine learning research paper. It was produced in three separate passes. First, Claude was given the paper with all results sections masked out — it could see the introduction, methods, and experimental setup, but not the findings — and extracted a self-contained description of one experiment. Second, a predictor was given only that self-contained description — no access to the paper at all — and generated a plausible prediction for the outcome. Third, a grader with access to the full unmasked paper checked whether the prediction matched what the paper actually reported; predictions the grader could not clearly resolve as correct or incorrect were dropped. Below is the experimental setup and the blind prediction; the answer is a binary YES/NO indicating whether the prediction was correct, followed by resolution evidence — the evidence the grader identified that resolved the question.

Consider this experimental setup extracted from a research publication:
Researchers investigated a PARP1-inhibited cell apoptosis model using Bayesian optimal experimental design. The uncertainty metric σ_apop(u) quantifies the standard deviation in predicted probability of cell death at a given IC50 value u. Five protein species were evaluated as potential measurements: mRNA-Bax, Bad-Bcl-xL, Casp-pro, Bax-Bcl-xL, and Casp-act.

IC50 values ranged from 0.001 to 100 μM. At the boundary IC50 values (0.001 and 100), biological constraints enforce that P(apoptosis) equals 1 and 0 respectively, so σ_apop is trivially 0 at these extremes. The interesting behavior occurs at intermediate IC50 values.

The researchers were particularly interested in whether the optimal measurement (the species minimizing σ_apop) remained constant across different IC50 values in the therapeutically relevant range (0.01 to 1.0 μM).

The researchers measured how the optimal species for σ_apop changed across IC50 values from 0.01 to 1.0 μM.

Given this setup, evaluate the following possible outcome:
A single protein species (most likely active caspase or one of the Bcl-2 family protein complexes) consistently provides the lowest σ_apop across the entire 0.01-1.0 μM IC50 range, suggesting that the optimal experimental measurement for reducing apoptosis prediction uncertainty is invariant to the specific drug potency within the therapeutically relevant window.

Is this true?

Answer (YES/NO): NO